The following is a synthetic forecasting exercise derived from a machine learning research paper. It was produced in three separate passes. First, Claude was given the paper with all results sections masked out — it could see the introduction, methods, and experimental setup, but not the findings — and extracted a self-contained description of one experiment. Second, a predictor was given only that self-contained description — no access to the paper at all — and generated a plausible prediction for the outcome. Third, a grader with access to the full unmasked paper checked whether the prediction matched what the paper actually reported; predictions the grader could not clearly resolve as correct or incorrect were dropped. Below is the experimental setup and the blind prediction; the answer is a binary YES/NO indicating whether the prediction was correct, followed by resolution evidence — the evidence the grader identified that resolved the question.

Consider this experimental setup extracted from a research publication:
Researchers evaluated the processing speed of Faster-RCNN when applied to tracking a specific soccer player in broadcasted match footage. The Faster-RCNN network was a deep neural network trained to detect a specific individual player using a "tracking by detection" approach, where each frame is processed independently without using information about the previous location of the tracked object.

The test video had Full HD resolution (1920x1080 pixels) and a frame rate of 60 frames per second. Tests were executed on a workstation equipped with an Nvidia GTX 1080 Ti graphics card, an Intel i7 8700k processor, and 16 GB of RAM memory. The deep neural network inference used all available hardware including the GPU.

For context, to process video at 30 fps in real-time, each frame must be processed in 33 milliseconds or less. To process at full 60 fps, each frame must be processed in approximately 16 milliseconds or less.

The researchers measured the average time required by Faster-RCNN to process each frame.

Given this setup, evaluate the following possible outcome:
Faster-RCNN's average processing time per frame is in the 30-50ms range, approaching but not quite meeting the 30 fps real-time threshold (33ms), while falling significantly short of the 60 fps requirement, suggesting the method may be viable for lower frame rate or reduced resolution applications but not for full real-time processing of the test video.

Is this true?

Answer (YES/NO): YES